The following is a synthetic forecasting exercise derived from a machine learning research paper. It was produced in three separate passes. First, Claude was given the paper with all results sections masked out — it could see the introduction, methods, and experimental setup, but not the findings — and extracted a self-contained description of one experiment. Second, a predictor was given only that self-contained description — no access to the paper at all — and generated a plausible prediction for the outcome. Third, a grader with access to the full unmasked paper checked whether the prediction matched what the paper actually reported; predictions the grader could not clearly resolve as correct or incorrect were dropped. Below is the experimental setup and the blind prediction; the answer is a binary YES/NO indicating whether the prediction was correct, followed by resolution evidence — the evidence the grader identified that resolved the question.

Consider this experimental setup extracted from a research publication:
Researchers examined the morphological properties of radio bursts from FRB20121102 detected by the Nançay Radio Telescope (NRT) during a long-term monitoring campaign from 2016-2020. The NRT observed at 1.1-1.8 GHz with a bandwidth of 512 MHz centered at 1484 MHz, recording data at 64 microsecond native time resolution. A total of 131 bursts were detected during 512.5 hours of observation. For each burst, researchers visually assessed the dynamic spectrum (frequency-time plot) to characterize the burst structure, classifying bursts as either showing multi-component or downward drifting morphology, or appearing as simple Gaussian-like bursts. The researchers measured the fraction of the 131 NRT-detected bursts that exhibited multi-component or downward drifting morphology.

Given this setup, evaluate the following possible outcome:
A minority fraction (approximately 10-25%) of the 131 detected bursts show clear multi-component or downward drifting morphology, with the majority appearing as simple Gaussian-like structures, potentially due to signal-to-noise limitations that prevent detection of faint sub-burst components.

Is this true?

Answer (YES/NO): YES